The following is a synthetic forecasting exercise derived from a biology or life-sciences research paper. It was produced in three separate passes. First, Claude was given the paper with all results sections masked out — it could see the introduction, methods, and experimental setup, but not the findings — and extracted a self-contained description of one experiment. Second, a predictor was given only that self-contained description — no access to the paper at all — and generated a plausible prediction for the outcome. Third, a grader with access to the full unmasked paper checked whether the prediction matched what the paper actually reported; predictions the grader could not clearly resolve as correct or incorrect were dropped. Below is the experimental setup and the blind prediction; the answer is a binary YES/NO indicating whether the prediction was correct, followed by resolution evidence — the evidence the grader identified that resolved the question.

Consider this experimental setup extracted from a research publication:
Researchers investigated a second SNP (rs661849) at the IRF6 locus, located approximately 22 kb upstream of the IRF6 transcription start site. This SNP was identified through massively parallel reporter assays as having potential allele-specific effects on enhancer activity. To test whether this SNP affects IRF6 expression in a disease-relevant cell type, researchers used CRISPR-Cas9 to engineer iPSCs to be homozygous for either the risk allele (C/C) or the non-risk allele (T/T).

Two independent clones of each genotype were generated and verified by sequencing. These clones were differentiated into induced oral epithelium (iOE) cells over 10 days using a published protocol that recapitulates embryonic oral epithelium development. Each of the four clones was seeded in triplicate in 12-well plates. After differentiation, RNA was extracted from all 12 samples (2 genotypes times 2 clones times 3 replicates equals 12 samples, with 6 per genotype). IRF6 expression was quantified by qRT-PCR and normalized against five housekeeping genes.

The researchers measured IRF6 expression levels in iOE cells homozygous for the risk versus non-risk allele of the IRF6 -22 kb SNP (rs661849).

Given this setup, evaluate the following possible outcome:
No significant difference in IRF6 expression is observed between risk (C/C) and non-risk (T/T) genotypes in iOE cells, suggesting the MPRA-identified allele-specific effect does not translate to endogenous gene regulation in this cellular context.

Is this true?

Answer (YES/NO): NO